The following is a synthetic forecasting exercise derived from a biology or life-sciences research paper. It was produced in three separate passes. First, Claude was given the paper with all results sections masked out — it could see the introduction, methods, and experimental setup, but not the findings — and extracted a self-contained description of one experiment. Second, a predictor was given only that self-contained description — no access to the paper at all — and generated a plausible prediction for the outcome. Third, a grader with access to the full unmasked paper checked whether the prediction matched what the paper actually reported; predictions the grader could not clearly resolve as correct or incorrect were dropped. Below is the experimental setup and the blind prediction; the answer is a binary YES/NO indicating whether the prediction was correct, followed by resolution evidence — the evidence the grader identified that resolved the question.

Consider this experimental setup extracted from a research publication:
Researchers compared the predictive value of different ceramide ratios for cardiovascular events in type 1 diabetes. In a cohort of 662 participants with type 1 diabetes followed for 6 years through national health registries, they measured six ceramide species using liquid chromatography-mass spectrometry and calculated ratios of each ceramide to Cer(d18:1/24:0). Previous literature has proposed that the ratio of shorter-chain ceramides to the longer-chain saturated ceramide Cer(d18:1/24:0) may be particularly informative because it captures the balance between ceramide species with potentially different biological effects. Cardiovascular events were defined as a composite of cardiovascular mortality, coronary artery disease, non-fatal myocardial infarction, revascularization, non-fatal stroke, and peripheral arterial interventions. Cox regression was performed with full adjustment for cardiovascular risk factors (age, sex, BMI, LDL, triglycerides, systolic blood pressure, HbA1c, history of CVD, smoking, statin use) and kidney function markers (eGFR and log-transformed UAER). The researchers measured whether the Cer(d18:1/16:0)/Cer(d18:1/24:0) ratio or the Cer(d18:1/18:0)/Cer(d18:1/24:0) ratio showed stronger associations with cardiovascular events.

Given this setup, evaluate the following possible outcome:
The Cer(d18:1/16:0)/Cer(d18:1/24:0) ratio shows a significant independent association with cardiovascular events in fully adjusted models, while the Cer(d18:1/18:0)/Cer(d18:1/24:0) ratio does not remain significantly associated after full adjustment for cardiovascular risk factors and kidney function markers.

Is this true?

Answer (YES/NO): NO